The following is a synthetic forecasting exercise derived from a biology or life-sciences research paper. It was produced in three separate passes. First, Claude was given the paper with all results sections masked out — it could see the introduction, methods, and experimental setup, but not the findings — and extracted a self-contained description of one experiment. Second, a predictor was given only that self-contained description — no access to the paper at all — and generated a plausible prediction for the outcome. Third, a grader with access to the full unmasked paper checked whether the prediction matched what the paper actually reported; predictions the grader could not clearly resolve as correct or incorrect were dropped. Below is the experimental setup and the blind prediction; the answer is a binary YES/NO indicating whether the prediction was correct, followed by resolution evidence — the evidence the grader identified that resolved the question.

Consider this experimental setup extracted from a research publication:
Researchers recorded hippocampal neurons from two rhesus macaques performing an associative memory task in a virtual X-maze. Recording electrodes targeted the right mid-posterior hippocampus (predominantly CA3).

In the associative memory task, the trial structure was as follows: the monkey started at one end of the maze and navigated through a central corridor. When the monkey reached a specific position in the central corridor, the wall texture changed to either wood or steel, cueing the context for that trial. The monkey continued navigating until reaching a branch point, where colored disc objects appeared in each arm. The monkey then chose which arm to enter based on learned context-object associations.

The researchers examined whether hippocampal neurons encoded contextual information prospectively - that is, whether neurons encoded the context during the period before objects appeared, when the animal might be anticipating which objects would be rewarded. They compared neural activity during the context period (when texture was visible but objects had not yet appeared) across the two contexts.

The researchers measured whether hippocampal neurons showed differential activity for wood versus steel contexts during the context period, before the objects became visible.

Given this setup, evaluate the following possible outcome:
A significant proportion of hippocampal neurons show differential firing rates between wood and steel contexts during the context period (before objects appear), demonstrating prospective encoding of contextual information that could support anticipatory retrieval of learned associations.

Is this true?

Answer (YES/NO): YES